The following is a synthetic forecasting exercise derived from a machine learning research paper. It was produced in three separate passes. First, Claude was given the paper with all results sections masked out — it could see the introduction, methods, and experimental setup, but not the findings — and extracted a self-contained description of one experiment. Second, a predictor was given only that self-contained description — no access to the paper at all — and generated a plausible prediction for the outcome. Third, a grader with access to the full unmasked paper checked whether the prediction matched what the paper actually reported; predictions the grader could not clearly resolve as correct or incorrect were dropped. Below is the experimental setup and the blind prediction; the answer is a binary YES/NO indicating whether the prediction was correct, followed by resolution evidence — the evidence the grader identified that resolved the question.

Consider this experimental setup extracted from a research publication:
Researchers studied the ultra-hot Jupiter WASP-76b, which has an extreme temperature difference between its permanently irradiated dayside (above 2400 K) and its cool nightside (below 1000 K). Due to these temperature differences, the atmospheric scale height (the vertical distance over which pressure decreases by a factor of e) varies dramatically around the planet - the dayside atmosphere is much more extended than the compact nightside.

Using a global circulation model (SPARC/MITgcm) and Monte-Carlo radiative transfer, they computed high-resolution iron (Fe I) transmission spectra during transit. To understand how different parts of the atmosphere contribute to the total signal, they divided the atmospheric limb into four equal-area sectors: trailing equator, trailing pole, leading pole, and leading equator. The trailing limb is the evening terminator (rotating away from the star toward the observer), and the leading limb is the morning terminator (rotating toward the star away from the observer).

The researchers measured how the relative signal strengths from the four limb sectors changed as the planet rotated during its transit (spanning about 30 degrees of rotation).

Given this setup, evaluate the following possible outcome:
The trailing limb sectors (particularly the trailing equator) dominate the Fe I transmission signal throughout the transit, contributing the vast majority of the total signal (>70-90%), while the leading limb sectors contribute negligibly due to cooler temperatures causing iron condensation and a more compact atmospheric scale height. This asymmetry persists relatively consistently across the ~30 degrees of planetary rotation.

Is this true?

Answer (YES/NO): NO